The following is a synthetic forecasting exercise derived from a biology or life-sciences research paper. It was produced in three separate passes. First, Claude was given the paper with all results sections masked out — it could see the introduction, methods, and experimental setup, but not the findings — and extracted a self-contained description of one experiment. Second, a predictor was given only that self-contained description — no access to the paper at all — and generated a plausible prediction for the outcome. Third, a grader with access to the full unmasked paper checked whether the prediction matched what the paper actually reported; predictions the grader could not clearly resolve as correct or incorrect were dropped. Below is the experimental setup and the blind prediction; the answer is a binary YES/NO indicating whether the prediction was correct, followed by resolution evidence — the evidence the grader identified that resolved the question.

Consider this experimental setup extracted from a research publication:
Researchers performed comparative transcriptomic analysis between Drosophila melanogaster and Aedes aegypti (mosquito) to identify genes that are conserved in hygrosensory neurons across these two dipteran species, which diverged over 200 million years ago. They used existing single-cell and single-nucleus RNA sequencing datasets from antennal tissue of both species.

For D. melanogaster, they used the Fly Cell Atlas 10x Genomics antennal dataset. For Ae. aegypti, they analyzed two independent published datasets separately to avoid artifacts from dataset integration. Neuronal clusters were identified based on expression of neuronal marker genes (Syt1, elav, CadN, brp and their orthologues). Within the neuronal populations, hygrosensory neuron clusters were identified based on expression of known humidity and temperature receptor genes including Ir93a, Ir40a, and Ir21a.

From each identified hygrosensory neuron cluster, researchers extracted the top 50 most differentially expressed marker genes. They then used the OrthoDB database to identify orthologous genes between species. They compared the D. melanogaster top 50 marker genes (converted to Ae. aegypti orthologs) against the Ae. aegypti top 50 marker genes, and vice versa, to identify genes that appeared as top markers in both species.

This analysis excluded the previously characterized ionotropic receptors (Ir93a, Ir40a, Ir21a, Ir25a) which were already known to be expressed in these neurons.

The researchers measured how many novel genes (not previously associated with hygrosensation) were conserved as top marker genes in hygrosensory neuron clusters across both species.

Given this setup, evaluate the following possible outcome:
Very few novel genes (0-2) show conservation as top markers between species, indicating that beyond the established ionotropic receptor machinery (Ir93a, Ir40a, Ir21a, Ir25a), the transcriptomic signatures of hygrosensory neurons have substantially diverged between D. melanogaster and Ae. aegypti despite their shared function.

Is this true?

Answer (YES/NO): NO